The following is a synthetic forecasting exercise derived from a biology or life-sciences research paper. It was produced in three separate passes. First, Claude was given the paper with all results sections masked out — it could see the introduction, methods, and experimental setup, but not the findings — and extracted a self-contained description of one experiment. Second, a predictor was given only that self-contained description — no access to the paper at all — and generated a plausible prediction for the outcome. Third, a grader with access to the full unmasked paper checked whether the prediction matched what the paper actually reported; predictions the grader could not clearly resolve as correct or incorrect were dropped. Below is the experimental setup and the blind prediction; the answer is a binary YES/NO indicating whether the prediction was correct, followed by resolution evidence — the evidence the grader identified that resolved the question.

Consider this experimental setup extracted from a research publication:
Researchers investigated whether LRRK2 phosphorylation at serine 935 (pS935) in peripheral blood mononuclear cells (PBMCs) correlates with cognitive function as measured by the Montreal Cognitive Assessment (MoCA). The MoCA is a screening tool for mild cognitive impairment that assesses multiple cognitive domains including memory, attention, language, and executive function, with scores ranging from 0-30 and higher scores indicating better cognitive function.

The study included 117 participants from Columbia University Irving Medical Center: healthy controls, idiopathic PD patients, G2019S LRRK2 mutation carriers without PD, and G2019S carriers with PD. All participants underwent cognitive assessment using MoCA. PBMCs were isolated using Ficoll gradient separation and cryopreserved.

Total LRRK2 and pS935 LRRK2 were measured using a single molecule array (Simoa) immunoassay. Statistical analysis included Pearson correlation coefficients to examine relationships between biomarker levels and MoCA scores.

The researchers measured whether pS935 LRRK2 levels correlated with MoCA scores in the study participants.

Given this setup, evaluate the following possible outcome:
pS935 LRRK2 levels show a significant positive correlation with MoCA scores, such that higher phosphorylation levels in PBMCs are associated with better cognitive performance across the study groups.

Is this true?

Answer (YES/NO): NO